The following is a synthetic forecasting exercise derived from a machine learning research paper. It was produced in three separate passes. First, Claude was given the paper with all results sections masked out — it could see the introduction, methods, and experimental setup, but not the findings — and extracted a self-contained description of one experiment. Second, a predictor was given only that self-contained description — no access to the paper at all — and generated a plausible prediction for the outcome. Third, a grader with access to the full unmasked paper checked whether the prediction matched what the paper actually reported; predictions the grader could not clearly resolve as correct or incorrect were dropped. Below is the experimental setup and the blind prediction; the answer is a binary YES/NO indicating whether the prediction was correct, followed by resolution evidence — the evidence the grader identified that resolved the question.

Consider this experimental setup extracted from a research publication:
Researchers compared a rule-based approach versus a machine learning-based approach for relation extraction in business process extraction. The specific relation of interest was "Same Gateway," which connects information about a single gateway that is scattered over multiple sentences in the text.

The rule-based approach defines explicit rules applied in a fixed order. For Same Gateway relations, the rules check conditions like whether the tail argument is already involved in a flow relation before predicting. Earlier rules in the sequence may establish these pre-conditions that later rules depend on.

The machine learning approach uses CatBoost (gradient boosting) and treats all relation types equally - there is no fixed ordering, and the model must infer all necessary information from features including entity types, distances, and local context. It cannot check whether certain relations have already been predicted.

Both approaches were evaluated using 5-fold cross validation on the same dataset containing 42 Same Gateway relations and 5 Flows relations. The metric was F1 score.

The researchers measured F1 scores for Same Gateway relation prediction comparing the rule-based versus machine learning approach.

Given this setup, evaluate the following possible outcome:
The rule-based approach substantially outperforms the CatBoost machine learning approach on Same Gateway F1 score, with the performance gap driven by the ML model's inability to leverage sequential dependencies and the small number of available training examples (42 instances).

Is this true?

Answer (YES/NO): NO